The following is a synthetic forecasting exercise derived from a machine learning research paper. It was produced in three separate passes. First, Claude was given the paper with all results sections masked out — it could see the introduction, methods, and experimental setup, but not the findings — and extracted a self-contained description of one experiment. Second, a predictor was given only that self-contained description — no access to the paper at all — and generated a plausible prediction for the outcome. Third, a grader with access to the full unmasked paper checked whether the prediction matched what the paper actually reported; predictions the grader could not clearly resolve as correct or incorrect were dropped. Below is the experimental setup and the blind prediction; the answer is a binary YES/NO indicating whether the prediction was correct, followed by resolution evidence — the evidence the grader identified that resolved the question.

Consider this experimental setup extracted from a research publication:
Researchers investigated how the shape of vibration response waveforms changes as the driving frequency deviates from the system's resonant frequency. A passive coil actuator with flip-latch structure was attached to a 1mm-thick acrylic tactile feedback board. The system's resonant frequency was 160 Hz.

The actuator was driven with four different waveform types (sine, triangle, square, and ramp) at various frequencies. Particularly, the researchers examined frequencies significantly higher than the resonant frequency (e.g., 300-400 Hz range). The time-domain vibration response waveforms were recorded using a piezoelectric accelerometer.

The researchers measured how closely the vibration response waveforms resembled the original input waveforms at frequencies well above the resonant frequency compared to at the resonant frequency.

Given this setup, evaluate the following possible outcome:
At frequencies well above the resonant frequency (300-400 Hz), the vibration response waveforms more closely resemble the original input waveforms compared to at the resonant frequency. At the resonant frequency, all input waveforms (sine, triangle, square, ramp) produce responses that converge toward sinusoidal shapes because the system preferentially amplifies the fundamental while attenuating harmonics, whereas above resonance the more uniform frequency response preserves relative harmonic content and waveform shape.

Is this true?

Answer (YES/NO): YES